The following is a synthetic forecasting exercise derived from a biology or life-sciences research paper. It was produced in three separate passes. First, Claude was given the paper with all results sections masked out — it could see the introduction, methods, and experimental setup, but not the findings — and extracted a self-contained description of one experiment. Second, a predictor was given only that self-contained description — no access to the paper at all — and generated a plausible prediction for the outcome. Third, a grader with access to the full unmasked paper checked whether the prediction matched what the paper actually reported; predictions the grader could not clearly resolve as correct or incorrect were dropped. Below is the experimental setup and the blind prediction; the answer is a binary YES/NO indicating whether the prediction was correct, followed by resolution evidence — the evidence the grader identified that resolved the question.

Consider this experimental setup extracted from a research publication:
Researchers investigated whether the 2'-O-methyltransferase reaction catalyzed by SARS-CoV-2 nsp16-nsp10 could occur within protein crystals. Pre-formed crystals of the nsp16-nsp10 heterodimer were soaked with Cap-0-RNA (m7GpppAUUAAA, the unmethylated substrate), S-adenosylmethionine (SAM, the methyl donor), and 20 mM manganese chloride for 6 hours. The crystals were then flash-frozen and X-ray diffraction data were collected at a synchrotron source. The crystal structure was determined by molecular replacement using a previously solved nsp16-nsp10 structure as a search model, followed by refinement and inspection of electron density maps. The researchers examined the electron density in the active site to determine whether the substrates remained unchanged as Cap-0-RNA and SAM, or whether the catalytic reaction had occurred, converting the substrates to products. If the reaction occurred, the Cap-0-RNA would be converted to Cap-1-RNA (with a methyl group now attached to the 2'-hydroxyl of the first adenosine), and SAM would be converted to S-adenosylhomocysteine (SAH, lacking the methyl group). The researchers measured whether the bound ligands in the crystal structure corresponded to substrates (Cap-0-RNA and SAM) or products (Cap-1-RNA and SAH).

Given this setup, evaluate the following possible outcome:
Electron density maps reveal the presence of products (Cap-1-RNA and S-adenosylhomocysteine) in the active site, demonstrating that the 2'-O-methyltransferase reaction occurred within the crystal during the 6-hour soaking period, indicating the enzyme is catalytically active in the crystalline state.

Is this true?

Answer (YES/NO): YES